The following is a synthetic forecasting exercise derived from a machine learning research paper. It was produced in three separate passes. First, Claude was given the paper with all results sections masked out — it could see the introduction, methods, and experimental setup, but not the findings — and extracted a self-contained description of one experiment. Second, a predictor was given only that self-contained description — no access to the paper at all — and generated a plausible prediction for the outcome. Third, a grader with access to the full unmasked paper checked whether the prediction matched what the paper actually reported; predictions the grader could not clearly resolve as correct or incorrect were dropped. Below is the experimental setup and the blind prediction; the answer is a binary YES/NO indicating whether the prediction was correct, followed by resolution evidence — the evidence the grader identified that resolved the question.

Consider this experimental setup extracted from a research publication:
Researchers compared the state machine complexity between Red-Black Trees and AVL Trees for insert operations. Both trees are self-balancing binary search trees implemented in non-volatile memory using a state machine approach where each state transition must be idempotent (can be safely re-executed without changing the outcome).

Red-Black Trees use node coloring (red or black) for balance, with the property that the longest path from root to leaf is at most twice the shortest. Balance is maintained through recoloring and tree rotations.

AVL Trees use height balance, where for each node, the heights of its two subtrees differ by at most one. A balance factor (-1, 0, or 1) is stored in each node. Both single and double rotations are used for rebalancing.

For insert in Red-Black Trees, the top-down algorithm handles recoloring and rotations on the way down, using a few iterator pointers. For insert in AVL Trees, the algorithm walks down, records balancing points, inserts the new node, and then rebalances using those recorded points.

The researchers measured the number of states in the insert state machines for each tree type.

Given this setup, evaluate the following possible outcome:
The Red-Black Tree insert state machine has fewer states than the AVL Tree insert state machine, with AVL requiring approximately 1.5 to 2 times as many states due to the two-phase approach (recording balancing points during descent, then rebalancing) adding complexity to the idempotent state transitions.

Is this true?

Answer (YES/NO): YES